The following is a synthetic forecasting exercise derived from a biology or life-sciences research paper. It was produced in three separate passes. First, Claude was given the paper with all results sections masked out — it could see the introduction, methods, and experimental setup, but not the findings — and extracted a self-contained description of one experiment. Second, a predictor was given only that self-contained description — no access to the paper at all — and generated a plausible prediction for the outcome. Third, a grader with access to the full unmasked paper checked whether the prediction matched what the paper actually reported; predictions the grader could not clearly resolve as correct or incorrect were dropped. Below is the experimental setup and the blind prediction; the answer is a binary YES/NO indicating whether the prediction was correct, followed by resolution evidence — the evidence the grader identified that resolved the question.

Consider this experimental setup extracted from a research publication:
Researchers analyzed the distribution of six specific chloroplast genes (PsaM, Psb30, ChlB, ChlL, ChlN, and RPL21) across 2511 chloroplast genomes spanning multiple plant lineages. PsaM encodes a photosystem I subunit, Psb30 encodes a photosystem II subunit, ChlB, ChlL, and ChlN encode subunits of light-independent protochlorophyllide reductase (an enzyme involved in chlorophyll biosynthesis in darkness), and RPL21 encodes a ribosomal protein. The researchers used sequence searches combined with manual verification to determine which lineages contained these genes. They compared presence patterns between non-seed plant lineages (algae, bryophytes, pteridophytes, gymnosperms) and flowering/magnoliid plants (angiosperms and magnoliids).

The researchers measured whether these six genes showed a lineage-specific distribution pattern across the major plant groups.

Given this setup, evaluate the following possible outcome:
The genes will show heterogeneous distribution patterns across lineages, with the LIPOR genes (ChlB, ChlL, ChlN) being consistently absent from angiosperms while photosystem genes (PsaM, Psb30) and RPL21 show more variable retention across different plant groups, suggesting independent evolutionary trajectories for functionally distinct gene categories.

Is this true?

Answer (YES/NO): NO